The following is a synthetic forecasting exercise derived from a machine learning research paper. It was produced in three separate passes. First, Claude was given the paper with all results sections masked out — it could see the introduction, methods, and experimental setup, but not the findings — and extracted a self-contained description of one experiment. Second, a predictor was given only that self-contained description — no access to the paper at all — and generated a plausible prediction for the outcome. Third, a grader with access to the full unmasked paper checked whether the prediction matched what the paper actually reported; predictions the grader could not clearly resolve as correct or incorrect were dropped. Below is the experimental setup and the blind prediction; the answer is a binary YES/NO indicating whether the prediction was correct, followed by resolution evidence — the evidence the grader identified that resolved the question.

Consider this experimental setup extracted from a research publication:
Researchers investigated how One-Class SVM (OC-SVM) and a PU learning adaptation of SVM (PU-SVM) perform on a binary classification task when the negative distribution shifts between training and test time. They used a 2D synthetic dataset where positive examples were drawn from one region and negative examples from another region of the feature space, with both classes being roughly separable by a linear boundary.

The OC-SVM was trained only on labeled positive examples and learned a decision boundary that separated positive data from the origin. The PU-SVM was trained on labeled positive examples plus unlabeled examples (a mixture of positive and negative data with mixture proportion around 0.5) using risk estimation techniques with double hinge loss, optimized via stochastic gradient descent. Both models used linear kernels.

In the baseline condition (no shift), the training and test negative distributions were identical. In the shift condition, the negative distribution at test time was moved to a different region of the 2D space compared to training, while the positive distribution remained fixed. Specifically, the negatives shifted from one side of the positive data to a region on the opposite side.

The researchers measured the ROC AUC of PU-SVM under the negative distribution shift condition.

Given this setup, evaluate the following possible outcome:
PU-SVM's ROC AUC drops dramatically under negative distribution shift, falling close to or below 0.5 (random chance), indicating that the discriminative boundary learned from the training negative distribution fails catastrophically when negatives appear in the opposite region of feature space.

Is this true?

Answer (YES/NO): YES